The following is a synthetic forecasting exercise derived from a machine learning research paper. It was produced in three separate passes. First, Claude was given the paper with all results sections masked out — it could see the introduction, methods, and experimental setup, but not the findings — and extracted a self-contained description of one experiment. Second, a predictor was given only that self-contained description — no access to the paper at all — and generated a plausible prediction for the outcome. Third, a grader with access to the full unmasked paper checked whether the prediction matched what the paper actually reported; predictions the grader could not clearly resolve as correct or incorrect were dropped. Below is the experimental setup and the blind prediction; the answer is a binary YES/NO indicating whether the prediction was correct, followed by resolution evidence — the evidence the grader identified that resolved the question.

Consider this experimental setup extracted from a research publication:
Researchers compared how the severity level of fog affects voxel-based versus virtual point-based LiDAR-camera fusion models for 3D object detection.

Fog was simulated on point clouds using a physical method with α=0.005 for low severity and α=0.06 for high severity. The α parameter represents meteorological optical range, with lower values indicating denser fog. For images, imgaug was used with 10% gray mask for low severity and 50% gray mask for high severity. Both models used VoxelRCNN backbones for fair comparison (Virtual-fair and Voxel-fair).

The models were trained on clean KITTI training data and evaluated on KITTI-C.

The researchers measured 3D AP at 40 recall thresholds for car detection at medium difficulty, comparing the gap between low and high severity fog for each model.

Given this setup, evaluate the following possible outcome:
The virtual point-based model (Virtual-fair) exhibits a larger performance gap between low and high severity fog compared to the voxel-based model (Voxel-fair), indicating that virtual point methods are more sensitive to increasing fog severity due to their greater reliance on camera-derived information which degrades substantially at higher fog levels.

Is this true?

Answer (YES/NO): NO